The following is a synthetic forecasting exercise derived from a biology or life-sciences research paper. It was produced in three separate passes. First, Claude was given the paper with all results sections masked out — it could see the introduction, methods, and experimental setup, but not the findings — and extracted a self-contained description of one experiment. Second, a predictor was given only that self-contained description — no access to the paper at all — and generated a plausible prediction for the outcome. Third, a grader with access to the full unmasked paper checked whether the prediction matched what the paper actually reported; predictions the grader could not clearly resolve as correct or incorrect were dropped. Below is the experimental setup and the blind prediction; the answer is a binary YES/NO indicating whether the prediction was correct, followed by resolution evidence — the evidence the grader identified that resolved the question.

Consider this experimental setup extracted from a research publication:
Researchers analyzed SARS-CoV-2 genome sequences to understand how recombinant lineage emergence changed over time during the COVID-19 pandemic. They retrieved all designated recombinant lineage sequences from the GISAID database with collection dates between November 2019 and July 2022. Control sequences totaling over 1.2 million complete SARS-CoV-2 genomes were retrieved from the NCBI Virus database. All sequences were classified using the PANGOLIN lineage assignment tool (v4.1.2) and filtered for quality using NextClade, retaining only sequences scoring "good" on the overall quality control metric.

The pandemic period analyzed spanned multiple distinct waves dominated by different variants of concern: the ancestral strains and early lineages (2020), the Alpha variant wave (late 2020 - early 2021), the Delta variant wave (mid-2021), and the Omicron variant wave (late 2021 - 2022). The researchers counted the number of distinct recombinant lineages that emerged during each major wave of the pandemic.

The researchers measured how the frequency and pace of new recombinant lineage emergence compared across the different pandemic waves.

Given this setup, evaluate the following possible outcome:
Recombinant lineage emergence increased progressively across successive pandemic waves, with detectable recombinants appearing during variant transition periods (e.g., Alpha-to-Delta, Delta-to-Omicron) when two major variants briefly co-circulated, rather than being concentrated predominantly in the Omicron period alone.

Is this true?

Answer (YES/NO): NO